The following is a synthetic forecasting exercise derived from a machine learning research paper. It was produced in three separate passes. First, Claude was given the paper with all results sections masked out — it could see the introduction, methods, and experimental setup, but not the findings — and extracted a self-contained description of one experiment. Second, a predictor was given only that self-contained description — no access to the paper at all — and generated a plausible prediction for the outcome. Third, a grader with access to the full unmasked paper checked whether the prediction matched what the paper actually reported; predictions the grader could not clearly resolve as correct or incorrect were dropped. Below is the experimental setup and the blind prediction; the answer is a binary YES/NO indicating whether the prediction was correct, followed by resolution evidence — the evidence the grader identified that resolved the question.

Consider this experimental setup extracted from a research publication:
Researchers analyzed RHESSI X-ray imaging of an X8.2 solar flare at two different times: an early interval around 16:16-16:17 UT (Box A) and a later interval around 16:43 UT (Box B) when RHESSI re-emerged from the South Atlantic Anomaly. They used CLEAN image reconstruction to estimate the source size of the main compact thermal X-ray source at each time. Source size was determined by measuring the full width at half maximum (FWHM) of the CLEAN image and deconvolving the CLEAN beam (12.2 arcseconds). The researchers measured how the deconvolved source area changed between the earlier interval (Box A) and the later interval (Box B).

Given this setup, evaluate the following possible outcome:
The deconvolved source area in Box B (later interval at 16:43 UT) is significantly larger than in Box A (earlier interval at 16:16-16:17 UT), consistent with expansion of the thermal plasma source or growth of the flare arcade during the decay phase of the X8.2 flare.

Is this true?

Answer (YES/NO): YES